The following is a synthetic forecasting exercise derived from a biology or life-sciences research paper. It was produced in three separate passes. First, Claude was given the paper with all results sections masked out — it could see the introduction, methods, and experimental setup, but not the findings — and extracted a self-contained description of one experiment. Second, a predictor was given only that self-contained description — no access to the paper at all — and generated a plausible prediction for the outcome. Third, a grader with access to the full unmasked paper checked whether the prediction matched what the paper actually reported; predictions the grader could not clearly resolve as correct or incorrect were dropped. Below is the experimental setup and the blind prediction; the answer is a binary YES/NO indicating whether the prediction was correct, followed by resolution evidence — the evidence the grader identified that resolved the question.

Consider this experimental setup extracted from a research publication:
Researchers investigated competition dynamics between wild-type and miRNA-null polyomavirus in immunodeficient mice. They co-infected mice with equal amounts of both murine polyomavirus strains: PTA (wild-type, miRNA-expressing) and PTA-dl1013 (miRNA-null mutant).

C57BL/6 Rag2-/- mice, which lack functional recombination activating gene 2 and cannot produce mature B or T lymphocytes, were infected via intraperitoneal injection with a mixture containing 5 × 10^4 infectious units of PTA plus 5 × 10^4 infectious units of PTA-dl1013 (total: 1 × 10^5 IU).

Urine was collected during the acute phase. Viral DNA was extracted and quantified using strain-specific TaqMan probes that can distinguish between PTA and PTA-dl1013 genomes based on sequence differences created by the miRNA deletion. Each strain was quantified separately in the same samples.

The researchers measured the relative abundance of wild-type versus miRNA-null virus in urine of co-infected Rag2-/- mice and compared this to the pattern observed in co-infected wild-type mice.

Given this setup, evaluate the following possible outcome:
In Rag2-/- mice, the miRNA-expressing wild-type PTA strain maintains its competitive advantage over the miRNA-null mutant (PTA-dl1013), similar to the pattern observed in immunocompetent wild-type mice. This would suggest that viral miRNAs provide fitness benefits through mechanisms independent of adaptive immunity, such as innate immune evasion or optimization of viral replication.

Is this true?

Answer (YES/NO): NO